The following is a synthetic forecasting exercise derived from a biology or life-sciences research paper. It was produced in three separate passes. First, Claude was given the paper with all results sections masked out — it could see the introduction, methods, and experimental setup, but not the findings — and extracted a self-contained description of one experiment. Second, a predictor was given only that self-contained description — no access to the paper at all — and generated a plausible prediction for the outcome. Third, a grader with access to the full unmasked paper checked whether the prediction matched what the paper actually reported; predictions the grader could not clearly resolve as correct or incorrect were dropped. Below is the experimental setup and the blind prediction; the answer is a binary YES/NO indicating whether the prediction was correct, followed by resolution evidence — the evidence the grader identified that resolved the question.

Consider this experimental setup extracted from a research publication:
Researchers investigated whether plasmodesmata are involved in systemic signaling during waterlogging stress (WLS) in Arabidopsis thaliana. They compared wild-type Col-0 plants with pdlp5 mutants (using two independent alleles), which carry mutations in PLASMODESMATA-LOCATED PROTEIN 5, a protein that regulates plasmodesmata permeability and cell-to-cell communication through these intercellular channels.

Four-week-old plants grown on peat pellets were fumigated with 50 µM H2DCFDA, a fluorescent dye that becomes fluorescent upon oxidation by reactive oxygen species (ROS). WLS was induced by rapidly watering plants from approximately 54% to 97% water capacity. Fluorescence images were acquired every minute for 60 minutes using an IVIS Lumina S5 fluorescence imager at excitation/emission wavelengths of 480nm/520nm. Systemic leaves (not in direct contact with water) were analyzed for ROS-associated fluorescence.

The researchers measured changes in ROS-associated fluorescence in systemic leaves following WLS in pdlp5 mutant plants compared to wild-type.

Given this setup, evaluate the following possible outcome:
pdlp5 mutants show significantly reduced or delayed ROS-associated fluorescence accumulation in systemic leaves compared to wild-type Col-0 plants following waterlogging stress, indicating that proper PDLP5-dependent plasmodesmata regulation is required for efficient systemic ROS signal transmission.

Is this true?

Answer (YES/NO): NO